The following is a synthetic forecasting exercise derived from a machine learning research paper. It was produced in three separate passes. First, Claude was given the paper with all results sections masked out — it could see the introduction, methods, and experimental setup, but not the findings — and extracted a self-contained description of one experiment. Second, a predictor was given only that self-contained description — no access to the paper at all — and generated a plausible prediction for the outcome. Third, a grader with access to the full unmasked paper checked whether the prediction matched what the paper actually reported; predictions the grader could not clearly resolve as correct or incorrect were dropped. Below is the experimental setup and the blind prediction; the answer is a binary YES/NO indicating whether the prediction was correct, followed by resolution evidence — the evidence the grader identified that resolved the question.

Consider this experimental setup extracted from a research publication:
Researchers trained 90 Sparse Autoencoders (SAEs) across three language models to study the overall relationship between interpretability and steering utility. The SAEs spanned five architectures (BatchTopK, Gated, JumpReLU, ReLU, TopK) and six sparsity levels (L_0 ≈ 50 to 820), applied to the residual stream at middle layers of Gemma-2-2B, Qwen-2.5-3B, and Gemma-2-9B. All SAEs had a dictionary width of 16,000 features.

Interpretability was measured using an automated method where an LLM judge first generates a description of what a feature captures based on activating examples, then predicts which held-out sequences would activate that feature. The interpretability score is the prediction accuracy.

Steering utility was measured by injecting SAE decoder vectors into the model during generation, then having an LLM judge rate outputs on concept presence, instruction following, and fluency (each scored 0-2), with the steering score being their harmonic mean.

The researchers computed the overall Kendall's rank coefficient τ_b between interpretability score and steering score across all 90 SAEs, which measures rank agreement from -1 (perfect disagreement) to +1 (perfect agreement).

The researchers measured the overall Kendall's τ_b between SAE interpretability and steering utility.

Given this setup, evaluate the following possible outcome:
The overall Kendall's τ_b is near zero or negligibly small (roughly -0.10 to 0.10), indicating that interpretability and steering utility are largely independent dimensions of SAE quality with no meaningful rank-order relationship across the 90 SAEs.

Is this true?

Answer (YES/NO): NO